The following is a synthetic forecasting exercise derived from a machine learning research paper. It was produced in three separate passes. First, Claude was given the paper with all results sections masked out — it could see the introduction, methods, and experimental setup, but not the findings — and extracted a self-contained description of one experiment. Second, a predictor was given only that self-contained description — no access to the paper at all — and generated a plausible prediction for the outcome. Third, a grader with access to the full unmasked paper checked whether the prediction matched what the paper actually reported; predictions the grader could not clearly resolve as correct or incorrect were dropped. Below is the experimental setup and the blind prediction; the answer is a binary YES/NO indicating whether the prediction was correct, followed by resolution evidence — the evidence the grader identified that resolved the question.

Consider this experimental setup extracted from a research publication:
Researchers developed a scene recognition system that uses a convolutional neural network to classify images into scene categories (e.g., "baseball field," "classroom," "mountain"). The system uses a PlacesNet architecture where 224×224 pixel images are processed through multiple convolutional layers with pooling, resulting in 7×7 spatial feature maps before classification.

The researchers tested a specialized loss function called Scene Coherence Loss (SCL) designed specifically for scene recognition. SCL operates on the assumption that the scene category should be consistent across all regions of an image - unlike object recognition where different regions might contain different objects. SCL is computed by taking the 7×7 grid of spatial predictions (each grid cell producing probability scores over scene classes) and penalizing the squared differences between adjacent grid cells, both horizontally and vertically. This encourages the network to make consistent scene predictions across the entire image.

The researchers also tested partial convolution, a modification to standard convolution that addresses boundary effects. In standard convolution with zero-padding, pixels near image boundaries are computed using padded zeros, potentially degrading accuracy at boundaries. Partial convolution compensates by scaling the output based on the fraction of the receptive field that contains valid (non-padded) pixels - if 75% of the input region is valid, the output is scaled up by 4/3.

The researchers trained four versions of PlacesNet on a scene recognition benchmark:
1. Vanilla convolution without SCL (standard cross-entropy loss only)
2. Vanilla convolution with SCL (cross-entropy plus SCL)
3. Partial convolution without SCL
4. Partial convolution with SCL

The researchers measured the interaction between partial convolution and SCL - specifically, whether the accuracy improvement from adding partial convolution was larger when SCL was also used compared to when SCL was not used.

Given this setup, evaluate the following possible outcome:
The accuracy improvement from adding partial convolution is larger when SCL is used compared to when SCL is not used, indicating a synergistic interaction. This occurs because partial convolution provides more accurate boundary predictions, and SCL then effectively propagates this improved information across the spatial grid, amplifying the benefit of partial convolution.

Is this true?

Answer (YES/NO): NO